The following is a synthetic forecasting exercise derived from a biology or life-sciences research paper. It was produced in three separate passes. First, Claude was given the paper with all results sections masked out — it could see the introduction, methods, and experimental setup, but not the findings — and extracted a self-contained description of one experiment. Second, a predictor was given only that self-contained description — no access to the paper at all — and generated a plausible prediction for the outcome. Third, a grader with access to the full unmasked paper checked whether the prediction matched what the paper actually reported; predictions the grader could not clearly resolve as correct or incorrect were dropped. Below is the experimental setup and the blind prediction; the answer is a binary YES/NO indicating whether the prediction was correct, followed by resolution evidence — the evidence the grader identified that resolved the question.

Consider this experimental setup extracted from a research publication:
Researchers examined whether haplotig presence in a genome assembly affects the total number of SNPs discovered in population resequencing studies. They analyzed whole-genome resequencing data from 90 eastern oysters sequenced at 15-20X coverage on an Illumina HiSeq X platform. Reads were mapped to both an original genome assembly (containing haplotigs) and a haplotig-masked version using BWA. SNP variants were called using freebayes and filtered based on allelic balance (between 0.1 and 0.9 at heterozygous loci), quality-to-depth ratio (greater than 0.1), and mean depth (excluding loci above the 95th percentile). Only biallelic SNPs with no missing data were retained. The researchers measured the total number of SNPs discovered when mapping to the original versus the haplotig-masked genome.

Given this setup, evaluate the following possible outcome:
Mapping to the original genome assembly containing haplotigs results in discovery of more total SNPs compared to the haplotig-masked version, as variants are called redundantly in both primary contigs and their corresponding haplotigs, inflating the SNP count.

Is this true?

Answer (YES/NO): NO